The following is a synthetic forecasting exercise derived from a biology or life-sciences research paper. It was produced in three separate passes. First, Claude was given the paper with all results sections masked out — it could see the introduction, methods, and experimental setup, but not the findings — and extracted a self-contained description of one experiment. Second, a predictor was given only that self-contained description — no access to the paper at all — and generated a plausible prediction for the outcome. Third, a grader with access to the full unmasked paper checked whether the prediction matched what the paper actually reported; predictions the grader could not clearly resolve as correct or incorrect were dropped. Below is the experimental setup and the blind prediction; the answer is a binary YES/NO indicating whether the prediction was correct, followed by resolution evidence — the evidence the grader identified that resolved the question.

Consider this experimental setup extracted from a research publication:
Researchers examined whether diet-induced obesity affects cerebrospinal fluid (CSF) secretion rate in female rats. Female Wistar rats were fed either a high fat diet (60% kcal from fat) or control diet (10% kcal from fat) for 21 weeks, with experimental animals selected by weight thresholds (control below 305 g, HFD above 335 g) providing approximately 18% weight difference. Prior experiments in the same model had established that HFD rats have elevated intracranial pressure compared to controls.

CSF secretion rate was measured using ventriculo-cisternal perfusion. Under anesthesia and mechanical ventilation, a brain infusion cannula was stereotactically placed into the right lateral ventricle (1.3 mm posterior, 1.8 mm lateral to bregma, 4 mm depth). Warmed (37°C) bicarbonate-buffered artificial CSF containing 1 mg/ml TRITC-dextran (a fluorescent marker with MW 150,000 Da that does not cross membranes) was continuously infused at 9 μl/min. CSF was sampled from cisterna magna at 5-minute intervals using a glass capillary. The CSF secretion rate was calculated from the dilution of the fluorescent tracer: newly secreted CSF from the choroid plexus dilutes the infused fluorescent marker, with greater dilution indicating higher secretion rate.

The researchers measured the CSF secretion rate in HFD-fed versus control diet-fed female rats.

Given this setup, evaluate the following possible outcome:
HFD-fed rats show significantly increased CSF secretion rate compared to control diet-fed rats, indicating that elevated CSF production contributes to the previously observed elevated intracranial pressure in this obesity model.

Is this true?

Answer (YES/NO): NO